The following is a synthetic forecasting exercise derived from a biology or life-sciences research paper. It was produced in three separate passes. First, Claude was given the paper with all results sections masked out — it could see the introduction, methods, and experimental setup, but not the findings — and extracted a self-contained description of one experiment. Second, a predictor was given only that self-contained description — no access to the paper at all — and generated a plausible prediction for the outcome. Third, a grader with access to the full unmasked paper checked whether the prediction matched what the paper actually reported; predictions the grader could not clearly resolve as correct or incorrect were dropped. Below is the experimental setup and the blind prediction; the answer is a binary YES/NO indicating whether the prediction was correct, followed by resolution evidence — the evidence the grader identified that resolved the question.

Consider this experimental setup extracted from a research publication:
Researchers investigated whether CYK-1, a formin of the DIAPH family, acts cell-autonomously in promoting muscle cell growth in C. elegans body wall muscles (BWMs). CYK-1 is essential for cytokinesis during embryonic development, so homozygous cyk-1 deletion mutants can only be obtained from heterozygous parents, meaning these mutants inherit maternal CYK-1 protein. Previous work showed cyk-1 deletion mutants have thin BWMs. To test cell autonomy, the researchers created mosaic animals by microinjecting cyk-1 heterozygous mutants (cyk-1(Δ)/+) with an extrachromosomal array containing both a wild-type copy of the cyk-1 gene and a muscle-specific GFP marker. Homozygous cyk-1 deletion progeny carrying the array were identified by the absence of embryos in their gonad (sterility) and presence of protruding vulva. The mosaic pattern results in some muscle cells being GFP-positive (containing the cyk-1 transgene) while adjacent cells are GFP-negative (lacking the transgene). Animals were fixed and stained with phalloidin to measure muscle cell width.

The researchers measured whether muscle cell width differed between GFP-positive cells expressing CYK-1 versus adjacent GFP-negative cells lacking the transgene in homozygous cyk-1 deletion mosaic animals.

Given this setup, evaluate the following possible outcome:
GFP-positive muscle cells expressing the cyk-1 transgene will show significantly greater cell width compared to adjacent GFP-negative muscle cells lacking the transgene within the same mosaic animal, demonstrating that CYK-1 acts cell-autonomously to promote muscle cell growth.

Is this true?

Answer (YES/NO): NO